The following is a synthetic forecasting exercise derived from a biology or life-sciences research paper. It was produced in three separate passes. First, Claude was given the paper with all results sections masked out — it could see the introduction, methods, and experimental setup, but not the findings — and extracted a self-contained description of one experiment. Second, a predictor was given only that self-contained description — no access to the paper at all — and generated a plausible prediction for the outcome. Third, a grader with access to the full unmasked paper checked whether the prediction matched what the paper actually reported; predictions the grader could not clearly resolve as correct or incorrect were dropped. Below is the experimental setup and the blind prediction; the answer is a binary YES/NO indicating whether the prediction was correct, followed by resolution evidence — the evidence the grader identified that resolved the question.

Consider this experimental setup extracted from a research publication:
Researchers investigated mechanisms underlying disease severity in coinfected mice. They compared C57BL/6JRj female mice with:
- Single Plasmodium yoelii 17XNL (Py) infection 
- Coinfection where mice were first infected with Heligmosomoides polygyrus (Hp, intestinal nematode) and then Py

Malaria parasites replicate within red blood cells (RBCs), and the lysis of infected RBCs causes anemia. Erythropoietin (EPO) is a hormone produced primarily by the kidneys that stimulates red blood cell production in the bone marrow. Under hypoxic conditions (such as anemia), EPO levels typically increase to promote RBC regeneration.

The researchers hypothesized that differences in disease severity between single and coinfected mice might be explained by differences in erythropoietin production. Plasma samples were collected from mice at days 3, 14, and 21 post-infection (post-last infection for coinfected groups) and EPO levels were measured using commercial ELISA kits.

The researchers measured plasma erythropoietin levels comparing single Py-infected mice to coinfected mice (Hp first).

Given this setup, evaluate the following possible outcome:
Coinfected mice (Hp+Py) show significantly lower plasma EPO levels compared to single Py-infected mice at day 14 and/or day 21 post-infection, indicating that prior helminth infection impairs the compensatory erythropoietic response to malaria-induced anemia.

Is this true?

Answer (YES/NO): NO